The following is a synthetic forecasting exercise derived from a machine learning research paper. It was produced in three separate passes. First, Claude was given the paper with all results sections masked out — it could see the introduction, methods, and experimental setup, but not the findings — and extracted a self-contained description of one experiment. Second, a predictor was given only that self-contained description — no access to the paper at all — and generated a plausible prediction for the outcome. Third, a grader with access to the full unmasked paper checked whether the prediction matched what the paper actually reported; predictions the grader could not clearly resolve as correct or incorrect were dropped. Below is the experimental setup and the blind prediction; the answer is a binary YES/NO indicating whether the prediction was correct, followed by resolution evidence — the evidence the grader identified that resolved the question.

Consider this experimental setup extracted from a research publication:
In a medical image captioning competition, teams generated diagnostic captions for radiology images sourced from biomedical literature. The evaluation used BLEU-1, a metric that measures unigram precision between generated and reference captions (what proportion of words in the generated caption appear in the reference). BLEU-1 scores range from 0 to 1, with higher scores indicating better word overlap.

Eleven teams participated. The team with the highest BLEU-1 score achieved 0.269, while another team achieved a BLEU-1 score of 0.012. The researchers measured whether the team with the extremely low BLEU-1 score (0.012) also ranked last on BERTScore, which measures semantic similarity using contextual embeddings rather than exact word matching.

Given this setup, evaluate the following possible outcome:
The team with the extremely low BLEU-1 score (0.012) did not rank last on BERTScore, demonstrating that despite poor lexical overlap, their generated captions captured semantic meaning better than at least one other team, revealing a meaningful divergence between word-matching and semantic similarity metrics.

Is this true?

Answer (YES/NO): YES